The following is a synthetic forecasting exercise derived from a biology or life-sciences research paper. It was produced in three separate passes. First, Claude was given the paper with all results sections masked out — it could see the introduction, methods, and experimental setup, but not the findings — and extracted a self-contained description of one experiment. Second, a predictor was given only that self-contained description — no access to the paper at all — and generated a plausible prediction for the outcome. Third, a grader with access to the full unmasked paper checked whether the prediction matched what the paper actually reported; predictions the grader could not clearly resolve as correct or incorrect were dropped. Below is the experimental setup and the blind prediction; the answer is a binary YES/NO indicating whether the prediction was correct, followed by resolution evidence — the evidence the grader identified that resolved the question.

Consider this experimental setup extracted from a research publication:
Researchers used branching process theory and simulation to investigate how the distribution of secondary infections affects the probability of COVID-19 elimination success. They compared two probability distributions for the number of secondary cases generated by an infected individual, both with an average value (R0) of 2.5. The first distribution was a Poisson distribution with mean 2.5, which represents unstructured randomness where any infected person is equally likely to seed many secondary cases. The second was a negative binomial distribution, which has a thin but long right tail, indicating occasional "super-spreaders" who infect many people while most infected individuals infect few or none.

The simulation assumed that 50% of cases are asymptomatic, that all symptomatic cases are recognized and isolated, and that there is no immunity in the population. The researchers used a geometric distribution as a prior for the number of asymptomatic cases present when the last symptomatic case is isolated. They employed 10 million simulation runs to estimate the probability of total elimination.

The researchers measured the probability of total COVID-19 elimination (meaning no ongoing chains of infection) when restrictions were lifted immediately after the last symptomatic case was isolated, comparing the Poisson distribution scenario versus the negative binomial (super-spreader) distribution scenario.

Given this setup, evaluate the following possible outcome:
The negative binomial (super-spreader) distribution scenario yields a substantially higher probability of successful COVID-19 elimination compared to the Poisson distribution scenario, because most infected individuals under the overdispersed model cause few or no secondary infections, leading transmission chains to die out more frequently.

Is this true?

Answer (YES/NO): YES